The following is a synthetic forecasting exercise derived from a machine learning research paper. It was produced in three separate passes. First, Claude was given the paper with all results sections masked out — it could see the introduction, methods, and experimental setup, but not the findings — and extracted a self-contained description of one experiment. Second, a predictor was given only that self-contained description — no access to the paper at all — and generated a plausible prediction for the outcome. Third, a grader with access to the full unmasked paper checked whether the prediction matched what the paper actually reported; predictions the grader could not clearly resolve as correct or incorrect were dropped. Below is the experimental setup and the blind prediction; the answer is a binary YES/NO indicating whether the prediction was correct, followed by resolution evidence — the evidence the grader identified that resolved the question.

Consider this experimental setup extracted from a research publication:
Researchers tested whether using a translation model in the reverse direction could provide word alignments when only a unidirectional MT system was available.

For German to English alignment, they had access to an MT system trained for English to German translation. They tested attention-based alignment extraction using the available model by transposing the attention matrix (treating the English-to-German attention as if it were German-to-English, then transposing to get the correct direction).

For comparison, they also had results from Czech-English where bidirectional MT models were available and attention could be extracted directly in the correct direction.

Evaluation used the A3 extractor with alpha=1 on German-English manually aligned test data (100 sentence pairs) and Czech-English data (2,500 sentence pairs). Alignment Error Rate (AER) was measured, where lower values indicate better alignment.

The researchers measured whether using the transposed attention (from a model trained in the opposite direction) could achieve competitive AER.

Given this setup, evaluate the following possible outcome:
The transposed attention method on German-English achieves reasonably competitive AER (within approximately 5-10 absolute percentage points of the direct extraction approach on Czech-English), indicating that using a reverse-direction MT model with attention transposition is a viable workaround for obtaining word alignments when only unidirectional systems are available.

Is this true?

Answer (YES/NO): YES